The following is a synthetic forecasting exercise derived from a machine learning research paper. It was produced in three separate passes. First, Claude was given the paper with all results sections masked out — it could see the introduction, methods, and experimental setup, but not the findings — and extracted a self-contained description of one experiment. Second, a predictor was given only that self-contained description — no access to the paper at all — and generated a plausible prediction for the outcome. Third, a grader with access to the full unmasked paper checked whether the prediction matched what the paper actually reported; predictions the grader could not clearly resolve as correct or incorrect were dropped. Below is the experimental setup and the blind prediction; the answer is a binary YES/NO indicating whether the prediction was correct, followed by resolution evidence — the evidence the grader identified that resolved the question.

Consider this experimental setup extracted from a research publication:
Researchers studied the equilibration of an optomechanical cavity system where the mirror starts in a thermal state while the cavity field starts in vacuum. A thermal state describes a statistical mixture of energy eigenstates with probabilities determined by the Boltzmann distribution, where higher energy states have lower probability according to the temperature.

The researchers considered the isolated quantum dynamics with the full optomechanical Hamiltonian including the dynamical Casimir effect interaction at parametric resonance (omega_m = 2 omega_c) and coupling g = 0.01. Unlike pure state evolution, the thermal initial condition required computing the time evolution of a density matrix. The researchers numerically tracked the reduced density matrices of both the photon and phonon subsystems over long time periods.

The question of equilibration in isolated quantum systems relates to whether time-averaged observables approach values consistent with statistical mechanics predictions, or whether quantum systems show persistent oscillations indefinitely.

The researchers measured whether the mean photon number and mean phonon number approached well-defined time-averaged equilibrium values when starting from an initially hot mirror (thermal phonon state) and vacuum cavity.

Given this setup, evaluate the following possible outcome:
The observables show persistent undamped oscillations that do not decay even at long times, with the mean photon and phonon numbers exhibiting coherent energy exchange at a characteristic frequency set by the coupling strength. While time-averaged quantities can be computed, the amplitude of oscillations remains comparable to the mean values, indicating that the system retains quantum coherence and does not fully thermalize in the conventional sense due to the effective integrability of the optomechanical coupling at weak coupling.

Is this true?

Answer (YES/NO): NO